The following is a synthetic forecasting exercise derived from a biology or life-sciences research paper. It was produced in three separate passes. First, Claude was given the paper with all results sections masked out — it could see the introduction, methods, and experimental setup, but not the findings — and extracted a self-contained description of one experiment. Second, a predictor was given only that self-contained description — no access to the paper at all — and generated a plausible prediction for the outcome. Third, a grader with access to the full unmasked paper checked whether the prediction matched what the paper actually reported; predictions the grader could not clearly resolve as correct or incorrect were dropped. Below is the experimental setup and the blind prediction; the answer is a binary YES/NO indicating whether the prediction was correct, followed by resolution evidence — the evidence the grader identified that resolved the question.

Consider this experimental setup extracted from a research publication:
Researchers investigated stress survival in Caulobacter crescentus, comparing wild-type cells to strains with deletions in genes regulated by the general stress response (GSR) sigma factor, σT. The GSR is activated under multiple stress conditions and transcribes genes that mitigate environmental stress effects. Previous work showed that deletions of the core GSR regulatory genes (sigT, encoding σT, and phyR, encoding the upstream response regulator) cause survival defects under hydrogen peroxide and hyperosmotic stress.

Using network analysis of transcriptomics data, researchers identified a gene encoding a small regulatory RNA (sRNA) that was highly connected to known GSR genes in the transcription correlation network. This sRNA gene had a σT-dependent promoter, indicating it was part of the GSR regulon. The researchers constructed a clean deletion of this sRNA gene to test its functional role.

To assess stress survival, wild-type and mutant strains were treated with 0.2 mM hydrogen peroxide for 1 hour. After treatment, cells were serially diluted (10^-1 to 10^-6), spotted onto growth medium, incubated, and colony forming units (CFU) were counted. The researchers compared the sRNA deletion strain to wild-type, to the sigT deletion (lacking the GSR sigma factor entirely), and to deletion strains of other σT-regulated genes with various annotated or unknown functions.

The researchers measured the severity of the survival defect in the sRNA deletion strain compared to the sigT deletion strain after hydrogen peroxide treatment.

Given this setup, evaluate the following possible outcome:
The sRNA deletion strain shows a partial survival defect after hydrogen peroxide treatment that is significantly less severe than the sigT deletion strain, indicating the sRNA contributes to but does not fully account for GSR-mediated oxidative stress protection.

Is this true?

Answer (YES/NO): NO